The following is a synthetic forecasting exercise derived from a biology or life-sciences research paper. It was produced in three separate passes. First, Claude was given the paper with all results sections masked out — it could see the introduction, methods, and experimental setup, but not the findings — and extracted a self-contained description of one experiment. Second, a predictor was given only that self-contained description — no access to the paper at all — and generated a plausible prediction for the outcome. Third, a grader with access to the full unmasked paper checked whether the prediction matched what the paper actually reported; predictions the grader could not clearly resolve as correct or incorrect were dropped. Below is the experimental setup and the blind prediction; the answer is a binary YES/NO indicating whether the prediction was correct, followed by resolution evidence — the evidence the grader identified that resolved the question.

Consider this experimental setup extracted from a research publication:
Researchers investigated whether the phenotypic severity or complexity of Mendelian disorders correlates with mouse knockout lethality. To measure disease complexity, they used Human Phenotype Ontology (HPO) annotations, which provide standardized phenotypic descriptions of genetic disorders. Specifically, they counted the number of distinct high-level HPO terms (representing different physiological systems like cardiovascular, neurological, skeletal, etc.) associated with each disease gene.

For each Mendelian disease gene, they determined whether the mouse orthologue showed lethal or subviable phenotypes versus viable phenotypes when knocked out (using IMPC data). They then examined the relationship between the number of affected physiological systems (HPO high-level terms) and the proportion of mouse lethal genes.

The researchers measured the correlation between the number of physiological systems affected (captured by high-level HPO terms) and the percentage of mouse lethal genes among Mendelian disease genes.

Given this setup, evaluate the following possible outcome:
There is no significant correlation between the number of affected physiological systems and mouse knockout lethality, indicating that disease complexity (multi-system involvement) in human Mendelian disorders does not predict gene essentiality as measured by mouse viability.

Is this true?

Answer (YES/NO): NO